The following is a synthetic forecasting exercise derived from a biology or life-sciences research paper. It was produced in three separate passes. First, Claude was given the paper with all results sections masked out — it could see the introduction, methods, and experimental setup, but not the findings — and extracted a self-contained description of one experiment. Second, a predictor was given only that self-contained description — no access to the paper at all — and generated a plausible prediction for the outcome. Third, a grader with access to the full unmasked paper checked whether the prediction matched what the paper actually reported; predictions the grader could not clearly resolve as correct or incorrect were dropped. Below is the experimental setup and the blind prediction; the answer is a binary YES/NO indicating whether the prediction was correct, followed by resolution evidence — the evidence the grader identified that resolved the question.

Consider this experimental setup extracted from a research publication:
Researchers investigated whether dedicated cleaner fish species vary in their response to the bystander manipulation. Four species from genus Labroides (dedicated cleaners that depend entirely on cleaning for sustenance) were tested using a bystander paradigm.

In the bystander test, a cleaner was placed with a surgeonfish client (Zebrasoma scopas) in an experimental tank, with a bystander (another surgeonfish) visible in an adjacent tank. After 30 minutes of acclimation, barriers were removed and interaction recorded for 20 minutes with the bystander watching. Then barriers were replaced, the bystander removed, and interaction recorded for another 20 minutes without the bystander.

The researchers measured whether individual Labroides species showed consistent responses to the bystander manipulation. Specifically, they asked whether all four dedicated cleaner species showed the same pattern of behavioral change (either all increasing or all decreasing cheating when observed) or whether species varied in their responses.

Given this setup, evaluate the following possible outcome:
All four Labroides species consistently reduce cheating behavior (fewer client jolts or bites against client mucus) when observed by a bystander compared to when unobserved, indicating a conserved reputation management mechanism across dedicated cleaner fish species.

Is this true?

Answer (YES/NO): NO